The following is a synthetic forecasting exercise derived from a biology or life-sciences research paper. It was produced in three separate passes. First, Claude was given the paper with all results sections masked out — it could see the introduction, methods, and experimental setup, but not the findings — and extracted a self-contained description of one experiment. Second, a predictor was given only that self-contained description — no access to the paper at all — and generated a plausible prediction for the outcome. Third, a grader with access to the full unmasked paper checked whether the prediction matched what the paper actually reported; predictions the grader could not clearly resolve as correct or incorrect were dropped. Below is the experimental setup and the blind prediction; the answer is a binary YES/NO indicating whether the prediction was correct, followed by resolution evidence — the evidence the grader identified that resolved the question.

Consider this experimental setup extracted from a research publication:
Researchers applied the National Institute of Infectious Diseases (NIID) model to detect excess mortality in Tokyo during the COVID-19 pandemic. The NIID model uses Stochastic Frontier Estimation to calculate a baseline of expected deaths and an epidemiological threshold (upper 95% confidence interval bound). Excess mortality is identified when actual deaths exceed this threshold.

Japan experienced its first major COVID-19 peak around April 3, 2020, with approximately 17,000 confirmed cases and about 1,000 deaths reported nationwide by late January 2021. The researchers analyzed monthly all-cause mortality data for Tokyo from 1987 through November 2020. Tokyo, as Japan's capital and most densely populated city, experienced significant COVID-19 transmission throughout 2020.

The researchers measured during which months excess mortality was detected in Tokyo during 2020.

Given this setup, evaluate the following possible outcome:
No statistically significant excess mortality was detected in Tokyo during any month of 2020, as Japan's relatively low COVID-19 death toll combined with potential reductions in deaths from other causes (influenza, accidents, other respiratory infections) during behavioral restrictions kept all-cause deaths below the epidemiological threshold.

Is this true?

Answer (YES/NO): NO